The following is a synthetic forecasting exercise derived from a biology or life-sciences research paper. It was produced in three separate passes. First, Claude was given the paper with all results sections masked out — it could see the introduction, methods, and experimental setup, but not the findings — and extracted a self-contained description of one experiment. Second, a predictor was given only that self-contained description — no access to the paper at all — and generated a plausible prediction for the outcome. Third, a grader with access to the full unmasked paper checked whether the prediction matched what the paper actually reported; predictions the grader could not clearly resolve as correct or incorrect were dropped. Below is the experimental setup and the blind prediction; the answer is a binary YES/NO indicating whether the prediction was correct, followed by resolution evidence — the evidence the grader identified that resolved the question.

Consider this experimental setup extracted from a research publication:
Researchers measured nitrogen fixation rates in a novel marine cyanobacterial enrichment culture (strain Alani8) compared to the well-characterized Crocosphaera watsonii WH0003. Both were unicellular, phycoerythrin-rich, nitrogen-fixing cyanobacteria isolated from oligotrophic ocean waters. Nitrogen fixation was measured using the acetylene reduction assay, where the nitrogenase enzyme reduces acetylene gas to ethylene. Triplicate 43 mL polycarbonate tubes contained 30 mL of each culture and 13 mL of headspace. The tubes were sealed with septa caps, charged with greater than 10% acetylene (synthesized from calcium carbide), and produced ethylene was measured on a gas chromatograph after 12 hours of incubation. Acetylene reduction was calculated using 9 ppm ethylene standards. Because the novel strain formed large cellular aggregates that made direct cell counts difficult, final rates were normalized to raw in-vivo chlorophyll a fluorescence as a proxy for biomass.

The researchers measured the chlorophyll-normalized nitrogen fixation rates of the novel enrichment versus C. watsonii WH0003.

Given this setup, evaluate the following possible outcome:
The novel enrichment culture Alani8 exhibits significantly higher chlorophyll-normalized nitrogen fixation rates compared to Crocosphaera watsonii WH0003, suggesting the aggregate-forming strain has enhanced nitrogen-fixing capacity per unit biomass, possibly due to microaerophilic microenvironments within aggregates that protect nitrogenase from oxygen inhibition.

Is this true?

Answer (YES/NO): NO